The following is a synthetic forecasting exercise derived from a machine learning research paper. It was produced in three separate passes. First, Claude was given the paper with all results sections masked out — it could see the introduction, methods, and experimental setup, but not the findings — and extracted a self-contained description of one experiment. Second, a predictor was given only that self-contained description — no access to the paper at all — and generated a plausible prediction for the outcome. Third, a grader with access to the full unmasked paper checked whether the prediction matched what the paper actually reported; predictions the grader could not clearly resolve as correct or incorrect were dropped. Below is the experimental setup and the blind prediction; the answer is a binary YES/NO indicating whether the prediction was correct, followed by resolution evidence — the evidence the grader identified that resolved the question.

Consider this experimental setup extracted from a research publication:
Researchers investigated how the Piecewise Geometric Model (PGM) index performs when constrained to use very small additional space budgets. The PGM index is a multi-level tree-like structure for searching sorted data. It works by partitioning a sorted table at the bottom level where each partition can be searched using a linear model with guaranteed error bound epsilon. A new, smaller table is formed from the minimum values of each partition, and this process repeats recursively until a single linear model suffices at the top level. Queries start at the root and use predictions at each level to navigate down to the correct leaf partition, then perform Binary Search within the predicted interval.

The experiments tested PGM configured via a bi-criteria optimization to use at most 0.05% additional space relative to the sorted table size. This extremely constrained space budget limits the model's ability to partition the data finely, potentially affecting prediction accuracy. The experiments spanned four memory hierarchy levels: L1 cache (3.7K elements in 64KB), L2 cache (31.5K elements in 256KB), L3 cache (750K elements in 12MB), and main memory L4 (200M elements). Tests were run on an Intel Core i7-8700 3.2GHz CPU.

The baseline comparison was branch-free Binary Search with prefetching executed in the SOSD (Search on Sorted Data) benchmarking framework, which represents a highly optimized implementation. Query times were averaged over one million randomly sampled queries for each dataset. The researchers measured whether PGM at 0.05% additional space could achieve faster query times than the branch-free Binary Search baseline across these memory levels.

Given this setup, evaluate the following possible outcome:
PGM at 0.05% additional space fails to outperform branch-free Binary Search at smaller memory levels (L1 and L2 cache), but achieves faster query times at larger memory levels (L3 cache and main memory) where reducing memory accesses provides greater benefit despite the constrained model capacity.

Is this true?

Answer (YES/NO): NO